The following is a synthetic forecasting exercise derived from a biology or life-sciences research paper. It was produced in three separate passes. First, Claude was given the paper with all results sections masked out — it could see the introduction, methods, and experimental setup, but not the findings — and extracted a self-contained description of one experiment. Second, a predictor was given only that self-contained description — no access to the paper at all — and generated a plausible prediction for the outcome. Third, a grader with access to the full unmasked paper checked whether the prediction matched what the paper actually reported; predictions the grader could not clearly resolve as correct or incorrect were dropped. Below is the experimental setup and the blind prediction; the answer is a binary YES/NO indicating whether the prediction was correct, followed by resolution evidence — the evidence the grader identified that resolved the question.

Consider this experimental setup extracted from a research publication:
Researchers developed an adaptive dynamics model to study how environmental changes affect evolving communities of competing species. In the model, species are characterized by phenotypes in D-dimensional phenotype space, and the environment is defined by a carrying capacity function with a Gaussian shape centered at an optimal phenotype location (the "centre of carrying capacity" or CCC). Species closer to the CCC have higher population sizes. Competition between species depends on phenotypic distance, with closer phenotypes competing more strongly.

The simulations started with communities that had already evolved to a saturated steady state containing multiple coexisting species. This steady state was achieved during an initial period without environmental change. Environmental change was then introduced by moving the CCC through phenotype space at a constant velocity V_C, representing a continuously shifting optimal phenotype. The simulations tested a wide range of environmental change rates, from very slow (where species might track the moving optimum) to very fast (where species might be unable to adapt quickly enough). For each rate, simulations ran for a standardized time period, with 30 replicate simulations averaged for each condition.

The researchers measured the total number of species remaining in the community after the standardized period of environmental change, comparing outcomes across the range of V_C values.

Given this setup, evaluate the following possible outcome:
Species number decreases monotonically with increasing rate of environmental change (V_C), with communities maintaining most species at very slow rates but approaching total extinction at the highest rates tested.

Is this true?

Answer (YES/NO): YES